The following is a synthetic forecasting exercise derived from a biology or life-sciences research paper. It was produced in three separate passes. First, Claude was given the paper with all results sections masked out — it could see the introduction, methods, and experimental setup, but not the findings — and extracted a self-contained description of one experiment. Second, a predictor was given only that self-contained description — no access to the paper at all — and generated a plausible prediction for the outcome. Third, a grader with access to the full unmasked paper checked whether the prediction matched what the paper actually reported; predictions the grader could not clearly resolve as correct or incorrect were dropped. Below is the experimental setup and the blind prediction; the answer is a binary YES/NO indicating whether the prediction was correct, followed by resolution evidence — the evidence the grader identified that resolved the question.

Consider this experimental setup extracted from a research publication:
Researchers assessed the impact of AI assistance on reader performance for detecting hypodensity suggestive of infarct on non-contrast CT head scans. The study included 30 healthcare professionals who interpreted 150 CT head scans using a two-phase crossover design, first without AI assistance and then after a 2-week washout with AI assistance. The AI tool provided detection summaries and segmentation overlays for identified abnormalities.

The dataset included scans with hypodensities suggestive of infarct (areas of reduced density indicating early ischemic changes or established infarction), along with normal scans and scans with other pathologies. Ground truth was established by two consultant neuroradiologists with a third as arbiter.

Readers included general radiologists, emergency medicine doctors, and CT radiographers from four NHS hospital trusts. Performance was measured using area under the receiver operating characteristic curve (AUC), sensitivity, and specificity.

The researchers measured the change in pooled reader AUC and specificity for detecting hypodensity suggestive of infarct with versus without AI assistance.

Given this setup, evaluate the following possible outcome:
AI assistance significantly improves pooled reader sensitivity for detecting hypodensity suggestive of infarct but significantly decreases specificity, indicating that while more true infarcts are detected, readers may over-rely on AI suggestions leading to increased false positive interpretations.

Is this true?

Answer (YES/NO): YES